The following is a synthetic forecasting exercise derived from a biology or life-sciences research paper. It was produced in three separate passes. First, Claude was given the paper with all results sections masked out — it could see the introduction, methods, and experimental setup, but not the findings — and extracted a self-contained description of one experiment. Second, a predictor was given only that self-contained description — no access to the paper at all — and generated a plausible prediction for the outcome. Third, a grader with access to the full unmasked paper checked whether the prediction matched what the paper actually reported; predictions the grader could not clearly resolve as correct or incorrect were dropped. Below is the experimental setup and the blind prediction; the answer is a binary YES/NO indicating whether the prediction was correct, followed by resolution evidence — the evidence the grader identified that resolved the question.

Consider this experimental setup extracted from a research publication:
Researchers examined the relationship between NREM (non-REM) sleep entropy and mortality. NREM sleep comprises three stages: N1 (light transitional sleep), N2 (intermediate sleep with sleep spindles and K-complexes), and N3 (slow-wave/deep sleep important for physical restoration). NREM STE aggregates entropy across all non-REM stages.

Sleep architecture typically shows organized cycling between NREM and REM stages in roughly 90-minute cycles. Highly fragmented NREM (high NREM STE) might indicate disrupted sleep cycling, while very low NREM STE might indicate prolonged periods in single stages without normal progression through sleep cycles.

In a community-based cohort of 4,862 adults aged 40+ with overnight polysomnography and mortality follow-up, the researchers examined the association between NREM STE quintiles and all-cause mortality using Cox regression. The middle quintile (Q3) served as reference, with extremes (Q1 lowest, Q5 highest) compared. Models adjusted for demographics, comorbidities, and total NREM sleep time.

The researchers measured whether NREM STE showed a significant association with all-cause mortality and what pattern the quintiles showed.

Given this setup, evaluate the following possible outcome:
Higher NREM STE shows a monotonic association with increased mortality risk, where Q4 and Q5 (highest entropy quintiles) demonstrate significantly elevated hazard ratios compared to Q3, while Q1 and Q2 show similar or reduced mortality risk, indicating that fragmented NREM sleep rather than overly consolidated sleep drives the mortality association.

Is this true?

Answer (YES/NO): NO